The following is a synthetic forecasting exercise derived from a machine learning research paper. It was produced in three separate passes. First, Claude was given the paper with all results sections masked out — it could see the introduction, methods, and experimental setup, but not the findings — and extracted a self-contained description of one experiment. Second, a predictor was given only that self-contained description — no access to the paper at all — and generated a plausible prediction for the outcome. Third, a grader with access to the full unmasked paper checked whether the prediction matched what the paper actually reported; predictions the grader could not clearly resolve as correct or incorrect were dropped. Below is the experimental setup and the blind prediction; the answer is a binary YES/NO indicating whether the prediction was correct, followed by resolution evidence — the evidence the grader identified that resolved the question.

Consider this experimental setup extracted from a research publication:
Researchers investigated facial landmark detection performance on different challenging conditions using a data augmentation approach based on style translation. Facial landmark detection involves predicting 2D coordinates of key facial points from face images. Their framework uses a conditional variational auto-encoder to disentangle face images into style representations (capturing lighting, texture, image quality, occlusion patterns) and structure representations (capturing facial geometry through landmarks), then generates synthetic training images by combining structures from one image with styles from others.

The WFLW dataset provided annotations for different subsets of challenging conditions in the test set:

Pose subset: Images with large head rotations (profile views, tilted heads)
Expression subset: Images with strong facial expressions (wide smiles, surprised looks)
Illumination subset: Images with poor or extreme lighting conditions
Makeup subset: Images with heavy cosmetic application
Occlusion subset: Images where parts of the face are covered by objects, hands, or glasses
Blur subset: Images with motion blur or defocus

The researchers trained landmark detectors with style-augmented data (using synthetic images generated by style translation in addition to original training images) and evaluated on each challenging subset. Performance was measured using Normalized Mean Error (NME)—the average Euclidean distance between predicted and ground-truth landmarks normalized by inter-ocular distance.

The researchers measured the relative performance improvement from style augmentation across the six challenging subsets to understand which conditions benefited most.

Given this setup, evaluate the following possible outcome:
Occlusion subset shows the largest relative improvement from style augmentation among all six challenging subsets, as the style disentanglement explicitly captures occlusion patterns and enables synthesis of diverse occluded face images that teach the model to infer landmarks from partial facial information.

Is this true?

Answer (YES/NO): NO